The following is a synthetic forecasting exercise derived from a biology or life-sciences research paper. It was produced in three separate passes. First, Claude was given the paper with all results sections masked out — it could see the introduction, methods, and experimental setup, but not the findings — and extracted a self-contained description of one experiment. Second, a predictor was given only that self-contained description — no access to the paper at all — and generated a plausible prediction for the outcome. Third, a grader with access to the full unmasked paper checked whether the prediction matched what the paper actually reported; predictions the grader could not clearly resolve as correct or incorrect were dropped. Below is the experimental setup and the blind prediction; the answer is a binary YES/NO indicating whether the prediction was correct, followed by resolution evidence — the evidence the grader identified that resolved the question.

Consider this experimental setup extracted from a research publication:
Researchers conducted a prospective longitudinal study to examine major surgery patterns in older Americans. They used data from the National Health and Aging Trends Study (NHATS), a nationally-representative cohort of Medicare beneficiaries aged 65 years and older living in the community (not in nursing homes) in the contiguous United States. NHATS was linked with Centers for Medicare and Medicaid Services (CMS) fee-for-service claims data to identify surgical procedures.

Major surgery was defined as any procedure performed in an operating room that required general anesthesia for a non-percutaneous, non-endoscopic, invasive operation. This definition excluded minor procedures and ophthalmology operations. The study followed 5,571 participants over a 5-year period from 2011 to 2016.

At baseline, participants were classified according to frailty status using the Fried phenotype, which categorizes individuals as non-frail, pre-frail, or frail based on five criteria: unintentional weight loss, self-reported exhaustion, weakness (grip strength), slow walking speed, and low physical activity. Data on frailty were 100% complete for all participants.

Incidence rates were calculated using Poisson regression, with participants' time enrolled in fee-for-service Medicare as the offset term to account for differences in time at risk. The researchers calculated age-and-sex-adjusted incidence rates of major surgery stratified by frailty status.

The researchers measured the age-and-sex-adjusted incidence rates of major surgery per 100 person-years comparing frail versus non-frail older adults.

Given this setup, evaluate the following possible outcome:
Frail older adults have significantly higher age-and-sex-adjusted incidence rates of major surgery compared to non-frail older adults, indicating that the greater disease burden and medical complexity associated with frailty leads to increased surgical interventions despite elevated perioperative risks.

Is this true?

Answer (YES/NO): YES